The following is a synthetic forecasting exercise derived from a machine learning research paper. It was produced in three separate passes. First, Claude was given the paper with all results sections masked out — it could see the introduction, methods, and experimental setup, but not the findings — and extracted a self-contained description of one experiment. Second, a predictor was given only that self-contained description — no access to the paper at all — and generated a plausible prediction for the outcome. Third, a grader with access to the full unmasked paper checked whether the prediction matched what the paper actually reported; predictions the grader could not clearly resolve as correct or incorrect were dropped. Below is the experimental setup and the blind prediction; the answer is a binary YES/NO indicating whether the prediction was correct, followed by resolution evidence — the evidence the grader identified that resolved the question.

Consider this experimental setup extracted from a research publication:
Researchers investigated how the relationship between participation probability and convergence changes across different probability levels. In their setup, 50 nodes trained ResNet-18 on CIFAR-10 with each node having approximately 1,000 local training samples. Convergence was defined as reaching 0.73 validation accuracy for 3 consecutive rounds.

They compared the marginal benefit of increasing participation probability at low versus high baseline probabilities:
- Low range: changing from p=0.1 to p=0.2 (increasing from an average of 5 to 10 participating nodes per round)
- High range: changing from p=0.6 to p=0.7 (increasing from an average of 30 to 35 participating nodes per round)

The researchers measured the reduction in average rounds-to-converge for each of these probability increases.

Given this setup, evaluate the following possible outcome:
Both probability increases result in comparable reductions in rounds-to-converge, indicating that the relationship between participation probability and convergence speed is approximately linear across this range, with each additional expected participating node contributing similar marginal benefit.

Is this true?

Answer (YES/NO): NO